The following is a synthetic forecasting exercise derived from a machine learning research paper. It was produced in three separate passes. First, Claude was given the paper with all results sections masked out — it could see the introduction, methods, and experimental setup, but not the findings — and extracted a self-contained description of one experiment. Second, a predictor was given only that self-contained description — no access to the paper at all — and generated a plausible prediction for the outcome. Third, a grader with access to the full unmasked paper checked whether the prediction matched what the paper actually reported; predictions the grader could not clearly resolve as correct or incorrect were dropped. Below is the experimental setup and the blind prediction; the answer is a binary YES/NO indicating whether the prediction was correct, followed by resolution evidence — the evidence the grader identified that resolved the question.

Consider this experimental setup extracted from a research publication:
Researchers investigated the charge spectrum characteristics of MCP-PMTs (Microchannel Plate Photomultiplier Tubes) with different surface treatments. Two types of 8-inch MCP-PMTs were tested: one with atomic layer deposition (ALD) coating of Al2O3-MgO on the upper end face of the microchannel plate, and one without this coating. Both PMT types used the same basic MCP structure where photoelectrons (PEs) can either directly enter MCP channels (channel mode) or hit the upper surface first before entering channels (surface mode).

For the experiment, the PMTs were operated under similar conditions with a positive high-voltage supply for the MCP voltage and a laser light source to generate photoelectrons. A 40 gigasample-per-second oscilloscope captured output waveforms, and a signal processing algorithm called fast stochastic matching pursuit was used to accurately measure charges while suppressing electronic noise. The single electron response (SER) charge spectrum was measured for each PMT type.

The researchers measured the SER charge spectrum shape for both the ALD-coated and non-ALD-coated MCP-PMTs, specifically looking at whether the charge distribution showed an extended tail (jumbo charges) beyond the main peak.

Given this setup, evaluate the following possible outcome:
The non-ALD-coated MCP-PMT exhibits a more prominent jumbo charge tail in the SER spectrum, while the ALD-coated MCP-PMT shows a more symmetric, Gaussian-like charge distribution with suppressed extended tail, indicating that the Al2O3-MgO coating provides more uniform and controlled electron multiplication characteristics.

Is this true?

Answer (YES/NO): NO